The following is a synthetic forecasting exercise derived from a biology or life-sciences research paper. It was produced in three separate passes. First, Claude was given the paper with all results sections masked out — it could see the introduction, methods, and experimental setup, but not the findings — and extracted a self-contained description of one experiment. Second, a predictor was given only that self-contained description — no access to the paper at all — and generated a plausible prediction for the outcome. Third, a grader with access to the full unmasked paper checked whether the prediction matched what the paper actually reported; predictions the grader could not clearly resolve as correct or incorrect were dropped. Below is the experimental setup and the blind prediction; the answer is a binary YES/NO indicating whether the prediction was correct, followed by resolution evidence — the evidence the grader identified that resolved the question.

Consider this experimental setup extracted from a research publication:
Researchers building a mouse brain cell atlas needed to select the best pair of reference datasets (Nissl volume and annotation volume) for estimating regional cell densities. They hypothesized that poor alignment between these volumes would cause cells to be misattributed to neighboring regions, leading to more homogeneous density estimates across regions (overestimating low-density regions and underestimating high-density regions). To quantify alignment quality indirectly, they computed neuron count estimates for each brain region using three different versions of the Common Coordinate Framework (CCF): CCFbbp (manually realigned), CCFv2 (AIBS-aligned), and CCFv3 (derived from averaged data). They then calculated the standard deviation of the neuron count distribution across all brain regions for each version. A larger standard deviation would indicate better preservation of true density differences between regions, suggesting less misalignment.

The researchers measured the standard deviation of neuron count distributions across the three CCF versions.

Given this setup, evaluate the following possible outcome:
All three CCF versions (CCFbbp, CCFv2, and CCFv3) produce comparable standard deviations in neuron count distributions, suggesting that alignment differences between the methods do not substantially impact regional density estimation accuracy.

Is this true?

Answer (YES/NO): NO